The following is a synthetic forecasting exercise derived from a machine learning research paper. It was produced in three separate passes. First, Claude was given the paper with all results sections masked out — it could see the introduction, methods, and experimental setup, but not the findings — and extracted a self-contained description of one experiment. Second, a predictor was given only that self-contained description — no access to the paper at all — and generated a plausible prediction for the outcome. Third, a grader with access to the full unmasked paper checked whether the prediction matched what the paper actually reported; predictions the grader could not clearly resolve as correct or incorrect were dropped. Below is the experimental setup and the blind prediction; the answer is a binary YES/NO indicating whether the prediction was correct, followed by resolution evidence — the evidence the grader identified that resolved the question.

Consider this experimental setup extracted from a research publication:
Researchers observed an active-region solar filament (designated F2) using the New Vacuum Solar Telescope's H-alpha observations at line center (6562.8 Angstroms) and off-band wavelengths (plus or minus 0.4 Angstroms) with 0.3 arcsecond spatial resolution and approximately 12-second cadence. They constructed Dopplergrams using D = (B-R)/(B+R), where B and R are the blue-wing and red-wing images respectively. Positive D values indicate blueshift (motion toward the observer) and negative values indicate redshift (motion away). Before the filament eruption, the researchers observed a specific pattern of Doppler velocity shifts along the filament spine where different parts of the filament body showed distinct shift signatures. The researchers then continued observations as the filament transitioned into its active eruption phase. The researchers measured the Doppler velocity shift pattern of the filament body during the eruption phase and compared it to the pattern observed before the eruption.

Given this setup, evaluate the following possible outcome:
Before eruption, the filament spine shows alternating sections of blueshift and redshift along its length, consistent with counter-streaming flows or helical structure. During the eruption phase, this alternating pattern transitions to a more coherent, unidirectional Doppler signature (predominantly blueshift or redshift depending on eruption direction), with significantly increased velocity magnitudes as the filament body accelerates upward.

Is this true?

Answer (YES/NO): NO